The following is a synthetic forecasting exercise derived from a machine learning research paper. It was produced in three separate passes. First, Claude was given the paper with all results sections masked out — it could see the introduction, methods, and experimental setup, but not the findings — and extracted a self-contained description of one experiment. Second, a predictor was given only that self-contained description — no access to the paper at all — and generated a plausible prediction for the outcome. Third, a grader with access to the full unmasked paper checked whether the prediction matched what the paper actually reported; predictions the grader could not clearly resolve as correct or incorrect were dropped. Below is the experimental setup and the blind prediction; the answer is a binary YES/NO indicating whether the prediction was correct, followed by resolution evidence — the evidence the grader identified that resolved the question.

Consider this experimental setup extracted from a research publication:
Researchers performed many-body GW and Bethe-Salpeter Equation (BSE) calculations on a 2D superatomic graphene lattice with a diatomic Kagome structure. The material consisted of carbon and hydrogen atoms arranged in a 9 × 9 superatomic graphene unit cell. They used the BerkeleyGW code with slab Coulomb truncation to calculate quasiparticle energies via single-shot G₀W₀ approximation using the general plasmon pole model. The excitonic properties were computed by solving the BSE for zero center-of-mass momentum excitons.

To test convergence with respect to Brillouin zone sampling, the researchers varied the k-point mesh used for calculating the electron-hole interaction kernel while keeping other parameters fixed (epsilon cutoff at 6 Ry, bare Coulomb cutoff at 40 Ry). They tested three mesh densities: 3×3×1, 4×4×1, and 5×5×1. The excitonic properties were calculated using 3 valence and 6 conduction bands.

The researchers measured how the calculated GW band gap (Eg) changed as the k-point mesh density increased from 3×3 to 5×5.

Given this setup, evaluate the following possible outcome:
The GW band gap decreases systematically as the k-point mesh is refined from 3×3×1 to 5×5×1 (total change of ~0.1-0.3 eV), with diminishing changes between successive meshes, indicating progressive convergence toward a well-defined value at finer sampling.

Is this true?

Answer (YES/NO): YES